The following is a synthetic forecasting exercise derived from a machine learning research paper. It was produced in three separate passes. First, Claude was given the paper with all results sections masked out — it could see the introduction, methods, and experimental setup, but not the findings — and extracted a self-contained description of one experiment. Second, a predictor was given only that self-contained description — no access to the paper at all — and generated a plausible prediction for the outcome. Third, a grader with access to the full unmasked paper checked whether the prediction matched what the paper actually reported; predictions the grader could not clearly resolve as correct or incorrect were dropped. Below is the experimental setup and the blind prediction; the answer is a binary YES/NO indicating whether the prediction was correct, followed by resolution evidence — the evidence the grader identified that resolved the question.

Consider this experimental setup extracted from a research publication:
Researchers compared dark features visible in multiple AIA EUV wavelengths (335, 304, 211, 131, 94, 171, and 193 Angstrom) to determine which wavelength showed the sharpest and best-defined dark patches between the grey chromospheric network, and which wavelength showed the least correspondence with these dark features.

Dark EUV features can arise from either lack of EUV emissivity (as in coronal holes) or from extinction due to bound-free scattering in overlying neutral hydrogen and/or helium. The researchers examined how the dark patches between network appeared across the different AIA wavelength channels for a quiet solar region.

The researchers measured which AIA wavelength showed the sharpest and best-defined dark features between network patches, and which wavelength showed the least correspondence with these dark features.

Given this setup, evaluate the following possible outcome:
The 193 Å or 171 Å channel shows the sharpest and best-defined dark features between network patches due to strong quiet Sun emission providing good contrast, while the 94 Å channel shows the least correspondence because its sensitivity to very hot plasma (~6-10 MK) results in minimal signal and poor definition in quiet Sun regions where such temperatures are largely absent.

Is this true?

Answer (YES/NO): NO